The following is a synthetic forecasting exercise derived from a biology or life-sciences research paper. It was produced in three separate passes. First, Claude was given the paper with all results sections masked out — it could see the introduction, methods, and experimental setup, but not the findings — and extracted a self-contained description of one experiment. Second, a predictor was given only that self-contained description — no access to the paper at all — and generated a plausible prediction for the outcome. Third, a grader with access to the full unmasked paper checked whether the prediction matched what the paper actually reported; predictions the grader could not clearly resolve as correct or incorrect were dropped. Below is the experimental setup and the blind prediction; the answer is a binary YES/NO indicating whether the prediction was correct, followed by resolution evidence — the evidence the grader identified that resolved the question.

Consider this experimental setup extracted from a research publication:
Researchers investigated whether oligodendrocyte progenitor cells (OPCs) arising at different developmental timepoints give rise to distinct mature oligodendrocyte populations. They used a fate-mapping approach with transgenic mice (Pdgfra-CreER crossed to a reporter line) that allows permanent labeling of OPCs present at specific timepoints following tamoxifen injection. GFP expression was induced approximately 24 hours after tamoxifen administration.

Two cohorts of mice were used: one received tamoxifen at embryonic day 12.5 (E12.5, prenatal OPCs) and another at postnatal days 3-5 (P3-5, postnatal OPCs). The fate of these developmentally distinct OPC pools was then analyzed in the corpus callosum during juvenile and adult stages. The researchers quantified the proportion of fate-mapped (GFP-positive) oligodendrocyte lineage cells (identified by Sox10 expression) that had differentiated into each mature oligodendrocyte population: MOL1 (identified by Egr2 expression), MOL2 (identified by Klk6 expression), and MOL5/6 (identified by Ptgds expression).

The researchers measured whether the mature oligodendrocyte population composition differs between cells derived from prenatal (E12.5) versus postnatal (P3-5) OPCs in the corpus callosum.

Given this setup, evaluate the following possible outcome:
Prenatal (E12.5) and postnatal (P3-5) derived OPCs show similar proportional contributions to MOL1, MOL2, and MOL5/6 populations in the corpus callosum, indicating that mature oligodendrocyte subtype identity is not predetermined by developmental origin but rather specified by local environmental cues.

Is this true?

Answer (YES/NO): YES